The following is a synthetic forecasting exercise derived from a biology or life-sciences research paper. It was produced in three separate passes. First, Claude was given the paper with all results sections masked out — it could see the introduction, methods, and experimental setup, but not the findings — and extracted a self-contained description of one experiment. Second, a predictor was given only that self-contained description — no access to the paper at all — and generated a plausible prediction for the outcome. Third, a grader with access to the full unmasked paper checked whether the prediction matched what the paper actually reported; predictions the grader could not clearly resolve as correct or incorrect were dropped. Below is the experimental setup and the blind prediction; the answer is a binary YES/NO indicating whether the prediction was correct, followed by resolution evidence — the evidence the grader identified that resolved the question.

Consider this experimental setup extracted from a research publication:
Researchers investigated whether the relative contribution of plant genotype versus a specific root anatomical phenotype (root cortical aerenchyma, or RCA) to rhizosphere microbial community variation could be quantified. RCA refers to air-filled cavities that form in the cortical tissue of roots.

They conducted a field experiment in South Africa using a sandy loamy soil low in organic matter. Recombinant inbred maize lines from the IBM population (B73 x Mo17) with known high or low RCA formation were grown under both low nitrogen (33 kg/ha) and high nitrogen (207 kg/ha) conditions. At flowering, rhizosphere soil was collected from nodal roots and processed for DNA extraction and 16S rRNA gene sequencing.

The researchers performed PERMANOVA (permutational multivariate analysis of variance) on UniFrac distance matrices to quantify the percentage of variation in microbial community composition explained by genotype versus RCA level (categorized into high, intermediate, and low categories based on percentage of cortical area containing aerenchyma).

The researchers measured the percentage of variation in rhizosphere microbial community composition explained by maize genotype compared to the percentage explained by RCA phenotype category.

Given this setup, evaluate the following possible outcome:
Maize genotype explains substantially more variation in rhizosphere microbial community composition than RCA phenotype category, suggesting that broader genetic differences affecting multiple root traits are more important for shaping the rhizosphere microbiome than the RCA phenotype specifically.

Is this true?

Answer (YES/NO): NO